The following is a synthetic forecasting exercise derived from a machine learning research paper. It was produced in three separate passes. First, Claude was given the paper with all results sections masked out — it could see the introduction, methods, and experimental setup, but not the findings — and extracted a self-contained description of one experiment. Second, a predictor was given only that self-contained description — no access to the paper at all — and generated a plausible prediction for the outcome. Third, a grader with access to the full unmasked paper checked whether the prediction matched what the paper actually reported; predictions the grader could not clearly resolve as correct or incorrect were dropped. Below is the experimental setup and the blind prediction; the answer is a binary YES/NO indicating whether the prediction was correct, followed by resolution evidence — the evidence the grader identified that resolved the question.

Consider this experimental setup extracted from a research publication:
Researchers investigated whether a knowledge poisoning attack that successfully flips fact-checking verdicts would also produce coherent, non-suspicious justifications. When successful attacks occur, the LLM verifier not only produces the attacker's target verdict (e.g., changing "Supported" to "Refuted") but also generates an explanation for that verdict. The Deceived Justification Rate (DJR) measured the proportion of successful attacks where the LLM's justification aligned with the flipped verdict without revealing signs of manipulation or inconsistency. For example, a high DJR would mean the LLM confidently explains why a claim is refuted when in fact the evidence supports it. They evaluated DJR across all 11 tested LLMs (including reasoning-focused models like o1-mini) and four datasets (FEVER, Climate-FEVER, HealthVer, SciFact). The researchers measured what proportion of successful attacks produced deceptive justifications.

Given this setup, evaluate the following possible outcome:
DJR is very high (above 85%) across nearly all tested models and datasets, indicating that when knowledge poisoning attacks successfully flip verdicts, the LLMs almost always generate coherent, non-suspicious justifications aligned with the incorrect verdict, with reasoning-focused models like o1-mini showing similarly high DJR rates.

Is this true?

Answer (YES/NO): YES